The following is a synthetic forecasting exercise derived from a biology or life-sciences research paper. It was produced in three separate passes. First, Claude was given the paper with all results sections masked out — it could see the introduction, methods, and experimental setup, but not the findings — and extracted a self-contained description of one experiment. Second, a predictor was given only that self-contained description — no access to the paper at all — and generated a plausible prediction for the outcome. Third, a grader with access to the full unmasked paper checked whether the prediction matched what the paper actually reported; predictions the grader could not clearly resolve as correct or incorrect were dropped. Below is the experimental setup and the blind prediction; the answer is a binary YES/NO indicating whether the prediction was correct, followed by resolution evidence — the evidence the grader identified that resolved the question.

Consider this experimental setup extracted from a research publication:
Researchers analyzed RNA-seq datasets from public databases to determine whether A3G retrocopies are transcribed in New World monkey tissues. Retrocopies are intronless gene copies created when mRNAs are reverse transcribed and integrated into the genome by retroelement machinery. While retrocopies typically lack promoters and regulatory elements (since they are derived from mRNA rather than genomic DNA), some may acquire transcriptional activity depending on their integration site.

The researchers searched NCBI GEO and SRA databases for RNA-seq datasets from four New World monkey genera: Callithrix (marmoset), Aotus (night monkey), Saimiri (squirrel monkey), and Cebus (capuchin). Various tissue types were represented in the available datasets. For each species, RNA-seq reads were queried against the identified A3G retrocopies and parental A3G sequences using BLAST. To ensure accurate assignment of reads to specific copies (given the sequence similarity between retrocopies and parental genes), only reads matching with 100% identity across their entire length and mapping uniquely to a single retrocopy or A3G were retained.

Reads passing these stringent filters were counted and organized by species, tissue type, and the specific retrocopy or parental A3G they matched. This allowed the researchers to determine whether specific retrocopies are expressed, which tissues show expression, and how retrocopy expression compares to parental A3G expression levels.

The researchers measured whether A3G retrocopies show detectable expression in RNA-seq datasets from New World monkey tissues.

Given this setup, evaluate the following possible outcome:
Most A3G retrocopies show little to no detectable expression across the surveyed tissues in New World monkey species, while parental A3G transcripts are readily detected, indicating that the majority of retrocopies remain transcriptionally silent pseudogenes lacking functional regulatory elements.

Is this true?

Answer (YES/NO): NO